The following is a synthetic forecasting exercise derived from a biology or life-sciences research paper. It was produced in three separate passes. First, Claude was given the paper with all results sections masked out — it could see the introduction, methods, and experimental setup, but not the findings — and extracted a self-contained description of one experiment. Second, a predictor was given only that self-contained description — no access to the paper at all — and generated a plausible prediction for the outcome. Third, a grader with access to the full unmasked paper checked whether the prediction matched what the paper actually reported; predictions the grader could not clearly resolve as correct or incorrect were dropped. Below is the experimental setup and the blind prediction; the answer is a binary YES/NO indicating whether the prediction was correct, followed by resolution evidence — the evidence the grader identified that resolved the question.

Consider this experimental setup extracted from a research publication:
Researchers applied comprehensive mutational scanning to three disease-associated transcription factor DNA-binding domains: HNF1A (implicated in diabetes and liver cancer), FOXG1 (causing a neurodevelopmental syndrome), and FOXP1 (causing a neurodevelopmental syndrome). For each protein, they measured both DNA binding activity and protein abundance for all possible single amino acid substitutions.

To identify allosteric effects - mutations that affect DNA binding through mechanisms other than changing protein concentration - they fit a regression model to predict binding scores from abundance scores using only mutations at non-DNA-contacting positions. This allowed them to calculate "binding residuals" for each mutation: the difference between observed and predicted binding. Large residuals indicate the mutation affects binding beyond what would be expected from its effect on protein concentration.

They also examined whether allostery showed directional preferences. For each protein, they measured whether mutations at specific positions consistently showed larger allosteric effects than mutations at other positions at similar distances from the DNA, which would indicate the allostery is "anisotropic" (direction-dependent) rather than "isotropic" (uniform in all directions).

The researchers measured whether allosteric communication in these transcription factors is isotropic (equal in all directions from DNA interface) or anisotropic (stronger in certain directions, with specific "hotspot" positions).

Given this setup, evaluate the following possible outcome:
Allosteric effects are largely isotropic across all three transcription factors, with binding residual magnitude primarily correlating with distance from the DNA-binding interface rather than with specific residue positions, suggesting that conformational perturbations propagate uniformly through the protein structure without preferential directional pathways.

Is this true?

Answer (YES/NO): NO